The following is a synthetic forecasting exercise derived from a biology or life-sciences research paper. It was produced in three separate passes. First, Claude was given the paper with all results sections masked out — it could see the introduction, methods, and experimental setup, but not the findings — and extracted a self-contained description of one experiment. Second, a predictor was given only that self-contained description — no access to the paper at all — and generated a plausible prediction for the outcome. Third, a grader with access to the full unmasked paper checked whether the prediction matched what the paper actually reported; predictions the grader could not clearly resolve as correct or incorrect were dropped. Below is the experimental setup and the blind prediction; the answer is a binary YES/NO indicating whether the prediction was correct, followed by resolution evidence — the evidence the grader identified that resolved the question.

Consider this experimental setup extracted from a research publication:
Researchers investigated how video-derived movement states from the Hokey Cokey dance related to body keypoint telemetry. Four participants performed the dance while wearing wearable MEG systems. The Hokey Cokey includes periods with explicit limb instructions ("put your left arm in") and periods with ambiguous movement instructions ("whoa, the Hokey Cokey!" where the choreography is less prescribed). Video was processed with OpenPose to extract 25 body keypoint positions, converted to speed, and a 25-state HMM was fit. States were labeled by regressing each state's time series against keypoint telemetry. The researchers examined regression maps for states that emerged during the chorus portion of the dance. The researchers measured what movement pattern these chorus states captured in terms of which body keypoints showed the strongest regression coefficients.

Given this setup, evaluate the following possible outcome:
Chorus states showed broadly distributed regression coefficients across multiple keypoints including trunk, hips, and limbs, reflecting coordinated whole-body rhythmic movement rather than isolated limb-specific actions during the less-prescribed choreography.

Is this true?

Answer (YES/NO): NO